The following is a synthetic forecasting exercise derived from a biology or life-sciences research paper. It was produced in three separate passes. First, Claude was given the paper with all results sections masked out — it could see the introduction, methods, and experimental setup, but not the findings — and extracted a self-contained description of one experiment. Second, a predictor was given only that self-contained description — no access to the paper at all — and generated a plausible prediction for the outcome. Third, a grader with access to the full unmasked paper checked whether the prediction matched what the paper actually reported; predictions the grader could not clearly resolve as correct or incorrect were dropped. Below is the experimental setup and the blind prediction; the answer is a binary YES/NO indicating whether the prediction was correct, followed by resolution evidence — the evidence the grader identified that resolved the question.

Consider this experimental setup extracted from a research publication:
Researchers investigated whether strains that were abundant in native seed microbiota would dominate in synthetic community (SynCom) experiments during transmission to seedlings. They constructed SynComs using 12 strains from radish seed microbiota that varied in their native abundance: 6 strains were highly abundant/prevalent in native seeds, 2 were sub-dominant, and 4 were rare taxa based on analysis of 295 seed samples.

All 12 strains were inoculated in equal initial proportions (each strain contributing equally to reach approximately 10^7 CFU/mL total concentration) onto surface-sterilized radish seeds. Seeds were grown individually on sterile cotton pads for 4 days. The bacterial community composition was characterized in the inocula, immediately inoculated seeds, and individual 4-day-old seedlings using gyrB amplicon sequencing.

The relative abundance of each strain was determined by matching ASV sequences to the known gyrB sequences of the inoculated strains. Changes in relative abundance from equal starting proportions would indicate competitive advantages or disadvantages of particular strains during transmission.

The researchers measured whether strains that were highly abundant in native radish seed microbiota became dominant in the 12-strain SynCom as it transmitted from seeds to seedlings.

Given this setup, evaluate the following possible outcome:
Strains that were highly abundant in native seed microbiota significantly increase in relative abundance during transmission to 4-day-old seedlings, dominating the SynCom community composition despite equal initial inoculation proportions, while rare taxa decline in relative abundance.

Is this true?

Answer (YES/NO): NO